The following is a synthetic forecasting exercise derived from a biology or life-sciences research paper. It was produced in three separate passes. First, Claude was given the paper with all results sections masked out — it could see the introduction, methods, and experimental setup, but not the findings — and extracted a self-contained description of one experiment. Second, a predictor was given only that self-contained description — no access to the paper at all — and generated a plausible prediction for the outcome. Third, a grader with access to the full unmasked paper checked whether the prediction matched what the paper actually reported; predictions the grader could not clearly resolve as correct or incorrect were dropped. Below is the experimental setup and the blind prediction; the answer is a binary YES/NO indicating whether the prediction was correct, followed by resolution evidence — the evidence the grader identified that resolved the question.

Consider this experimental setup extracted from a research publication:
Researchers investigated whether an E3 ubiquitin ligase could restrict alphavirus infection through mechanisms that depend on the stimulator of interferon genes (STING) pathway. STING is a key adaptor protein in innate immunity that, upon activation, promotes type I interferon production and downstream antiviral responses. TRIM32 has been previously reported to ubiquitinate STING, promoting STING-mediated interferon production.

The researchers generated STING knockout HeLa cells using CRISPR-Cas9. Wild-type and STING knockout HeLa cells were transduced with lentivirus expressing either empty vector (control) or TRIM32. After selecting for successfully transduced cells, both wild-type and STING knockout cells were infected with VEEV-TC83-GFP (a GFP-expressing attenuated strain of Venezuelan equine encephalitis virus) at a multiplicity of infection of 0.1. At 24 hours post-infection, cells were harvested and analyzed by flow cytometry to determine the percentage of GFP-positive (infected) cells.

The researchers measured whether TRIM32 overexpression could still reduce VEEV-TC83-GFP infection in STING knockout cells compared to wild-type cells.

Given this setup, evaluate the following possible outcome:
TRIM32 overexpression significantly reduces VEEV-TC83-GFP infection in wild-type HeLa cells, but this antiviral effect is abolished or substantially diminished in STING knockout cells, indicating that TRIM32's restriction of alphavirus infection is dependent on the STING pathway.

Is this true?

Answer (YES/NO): NO